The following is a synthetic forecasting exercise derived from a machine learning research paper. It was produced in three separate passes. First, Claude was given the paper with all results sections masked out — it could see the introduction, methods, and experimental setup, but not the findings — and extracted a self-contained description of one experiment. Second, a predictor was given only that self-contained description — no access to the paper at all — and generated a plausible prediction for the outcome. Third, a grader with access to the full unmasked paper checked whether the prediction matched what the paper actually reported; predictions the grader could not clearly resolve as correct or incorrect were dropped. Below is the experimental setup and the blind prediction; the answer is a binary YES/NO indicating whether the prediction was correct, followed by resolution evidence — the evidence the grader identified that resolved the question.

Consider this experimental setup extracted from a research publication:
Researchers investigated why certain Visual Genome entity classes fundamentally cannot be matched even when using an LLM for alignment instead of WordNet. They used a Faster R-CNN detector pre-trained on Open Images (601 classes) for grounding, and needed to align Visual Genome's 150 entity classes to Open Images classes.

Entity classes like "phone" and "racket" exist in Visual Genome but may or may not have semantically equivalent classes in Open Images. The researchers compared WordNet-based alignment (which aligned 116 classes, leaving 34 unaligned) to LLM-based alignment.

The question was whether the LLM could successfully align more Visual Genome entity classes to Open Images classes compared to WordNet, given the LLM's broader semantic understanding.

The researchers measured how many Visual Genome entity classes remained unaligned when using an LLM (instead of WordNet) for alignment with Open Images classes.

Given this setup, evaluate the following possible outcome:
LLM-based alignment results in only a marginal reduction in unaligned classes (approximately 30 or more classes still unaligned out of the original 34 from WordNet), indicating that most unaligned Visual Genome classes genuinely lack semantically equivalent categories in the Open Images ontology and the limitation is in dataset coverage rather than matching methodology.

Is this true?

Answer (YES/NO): YES